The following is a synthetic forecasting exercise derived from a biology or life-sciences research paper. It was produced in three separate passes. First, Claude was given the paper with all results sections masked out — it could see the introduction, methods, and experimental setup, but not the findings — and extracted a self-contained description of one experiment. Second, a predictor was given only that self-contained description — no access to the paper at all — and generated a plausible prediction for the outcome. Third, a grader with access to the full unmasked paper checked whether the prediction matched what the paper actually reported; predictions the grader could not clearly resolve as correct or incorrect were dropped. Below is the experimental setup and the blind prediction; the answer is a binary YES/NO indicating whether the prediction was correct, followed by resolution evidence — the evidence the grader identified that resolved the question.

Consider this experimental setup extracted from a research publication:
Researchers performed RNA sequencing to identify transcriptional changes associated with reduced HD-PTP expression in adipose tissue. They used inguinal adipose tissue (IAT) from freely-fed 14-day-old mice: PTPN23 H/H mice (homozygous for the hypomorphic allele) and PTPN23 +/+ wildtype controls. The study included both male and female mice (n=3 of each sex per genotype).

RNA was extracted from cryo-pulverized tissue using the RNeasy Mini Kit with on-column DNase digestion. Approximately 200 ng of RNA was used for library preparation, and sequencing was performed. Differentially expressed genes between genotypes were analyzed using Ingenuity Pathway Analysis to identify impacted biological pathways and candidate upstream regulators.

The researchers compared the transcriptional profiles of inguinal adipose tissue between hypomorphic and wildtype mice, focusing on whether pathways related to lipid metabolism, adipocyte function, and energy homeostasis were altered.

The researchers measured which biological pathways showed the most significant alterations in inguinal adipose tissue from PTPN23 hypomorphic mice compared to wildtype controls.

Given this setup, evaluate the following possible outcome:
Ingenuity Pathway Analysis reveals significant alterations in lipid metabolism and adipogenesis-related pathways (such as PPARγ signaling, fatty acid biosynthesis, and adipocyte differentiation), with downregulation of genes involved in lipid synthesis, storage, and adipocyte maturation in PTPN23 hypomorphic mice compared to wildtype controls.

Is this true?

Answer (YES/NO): YES